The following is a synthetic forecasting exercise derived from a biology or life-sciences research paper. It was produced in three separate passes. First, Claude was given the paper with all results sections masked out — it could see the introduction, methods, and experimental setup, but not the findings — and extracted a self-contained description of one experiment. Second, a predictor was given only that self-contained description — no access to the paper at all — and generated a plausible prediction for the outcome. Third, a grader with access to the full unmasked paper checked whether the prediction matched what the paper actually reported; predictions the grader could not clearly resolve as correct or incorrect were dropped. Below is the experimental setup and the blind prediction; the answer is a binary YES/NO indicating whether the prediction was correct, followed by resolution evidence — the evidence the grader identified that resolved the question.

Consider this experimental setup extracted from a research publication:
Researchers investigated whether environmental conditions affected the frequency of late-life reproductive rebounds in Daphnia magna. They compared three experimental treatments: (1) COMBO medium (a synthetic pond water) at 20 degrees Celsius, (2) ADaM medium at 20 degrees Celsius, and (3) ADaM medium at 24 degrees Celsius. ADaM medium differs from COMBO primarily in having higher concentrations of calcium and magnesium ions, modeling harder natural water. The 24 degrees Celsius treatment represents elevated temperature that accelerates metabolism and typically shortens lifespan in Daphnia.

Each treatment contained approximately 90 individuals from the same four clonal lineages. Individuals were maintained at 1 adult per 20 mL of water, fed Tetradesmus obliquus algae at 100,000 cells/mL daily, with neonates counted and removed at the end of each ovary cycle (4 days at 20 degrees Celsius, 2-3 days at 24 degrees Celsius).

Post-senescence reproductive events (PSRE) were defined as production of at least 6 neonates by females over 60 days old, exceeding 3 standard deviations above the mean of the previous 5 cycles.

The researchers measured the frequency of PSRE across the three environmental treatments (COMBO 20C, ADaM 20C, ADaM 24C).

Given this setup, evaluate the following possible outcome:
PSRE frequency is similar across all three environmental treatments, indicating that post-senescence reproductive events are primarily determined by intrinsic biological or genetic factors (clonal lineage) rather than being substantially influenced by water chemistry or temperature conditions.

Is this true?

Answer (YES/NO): NO